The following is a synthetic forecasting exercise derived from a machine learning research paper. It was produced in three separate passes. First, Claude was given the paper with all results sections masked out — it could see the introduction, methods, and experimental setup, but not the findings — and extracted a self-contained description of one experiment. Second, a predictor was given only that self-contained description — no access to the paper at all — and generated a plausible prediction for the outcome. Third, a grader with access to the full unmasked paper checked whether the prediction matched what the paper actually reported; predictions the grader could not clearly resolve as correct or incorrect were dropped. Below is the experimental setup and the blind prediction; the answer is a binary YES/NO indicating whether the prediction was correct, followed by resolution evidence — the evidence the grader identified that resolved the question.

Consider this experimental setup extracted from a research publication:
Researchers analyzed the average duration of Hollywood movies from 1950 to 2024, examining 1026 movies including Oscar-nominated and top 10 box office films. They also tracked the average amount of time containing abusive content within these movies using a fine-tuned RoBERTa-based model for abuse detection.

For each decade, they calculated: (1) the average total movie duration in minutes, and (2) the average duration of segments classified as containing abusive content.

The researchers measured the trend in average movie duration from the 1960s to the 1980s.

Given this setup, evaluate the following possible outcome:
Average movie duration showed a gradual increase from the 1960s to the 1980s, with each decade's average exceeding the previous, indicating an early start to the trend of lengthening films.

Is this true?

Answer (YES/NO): NO